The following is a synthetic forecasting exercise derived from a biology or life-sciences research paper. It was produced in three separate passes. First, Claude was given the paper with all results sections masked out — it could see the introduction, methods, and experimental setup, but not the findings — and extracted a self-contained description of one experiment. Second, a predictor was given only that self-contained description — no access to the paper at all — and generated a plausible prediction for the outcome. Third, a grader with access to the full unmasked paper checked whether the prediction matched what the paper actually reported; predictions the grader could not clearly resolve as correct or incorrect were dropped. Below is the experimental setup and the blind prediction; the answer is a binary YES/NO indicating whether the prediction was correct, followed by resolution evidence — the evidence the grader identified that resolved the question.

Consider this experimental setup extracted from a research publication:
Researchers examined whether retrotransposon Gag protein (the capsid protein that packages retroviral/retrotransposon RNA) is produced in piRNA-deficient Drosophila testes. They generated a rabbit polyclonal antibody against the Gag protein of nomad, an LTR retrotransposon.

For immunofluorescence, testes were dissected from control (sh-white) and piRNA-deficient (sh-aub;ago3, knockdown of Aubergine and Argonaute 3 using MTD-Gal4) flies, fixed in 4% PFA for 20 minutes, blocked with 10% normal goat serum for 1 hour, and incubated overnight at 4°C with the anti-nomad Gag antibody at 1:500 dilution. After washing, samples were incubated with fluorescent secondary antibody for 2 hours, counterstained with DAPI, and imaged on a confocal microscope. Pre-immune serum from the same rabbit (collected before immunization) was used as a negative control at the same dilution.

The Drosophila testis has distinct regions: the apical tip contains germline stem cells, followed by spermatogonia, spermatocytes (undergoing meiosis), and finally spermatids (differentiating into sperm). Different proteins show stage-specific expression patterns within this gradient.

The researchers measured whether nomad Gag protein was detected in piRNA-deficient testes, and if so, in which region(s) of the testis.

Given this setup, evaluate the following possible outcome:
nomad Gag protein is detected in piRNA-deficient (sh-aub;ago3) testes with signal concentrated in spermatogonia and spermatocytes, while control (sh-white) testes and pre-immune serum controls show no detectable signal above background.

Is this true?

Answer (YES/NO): NO